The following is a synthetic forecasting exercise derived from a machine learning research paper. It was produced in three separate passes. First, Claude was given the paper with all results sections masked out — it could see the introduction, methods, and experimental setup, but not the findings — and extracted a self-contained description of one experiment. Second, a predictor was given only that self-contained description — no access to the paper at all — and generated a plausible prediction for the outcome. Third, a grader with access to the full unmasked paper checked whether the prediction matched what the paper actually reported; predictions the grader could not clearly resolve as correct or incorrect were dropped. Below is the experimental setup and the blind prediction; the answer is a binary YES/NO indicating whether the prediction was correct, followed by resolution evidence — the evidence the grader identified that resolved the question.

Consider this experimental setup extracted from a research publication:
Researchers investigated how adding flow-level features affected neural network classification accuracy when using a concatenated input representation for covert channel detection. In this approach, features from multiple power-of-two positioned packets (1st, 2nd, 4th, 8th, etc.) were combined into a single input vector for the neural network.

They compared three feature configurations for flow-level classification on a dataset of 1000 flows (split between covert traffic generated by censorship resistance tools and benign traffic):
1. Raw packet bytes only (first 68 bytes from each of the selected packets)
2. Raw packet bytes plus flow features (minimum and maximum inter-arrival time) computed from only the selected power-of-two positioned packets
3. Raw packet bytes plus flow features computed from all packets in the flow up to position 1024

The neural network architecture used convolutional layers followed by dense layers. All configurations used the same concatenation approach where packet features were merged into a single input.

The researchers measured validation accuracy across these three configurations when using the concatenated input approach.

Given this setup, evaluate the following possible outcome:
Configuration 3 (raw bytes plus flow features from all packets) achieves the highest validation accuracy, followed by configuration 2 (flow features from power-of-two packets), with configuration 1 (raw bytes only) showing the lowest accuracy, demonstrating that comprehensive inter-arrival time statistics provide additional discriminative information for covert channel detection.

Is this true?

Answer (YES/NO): NO